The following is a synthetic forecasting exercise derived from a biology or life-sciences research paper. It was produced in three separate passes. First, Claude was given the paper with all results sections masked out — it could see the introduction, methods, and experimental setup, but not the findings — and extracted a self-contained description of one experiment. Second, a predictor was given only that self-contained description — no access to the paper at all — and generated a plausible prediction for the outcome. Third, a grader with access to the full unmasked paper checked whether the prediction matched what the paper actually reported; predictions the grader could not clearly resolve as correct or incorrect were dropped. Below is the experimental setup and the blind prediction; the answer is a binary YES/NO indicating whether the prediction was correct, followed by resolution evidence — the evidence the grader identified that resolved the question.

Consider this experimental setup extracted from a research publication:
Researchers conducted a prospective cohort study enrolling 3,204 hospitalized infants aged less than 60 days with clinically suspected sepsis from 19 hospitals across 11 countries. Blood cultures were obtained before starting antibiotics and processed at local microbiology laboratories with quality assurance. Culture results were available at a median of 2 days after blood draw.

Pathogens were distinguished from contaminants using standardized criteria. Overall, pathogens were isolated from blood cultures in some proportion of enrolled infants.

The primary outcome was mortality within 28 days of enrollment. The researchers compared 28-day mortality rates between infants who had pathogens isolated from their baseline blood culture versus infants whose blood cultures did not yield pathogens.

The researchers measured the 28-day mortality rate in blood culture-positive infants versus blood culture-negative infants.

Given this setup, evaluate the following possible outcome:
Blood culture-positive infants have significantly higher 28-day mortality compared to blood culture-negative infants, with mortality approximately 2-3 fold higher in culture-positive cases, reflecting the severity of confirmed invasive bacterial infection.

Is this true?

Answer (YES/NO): NO